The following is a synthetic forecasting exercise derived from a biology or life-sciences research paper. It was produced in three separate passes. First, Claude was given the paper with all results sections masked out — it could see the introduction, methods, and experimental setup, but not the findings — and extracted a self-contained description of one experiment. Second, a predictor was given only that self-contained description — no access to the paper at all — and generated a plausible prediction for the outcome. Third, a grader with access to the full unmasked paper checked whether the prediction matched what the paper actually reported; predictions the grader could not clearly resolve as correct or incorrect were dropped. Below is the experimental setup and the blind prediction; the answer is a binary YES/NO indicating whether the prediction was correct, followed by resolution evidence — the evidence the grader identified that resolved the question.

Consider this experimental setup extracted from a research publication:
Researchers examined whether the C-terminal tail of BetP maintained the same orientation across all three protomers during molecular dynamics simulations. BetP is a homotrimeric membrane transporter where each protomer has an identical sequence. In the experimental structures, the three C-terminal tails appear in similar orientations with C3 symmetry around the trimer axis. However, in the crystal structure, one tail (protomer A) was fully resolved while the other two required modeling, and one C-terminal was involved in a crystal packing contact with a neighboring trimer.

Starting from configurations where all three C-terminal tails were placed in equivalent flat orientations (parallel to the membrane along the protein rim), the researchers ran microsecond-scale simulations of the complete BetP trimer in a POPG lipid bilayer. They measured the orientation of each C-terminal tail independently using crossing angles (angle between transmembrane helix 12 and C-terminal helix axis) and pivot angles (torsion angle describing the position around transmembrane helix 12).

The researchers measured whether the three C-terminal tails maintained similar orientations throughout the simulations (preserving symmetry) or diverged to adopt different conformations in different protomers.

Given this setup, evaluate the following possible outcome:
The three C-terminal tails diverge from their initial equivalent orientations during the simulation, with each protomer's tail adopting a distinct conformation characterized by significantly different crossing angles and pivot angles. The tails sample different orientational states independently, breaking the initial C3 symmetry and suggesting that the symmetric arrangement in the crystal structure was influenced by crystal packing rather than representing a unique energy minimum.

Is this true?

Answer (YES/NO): NO